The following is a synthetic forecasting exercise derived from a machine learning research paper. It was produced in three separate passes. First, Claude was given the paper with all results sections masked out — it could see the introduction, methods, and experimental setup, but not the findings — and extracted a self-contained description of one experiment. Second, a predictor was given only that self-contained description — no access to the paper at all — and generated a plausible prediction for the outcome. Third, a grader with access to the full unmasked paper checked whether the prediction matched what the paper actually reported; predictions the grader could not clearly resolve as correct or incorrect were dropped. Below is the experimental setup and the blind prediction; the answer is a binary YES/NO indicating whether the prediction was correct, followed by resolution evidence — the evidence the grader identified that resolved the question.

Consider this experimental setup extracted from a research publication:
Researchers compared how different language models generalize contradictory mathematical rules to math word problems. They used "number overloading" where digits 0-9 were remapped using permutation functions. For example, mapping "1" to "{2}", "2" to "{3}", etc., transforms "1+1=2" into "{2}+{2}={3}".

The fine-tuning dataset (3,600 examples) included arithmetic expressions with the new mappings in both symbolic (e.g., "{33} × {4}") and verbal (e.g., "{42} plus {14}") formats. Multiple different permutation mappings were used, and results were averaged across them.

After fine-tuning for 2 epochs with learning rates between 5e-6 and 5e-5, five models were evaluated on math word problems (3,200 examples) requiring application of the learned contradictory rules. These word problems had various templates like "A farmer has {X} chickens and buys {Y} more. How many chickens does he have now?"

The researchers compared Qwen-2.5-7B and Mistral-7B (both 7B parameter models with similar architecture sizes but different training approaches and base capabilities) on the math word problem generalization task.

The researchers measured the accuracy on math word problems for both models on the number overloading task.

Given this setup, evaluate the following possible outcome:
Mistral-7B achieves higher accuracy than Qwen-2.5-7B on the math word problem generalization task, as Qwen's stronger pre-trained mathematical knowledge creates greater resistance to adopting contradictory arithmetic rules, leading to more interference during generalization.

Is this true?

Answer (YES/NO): NO